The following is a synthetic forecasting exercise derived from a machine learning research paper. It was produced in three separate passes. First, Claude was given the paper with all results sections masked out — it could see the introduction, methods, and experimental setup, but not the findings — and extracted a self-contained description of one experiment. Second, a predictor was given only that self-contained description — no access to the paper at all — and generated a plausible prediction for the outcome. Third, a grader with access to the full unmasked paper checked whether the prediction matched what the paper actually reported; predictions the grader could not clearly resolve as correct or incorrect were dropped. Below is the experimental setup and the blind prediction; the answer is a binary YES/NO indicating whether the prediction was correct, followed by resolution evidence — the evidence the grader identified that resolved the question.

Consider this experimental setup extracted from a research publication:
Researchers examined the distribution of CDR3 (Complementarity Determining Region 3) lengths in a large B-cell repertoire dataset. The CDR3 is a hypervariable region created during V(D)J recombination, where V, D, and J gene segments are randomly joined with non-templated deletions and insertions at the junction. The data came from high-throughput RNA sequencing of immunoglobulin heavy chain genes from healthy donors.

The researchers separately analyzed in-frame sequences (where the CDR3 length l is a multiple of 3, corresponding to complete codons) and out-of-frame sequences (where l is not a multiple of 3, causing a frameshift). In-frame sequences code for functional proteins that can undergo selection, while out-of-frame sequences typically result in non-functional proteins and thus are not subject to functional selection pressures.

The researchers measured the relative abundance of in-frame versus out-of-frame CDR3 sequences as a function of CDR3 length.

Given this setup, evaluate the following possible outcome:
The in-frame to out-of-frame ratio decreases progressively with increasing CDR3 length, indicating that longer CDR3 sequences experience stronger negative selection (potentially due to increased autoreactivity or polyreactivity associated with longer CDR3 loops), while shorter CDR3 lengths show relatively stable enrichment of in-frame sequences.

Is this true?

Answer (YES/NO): NO